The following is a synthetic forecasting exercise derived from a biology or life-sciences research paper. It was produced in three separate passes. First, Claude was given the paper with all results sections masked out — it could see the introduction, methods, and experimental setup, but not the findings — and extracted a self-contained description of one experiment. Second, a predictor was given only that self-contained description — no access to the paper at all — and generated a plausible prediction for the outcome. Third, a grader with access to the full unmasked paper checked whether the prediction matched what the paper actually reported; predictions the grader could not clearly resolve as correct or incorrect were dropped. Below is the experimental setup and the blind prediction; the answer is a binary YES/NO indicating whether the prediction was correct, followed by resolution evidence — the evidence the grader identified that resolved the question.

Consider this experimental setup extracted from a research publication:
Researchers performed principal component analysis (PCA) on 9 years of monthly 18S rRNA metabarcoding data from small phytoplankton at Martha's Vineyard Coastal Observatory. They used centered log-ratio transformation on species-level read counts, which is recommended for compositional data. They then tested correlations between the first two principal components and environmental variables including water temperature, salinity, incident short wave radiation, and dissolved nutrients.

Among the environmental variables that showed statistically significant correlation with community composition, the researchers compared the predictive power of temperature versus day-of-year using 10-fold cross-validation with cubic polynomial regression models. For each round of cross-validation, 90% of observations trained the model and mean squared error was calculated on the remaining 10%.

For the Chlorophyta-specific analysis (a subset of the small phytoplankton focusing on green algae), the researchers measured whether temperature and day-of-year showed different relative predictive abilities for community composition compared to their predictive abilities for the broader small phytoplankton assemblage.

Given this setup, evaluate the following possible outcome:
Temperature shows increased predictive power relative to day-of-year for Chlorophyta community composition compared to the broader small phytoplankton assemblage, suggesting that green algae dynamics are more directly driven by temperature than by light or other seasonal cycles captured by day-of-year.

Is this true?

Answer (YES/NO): NO